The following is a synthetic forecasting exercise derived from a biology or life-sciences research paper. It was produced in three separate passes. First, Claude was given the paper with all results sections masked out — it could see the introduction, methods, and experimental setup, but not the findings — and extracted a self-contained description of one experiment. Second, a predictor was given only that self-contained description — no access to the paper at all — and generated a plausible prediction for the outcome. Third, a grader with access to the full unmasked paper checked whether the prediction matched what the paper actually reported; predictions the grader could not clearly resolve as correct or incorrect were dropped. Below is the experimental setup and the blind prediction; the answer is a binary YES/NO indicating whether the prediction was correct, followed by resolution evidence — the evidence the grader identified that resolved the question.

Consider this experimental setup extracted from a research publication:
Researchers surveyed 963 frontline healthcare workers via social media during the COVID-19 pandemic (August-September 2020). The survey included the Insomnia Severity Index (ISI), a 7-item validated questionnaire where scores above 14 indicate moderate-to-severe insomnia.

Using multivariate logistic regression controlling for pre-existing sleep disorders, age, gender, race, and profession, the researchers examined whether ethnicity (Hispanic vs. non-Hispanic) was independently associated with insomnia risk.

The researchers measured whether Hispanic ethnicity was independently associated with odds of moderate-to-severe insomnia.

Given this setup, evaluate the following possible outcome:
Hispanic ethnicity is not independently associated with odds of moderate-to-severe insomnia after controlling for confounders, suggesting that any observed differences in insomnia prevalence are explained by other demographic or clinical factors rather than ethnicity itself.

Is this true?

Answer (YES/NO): NO